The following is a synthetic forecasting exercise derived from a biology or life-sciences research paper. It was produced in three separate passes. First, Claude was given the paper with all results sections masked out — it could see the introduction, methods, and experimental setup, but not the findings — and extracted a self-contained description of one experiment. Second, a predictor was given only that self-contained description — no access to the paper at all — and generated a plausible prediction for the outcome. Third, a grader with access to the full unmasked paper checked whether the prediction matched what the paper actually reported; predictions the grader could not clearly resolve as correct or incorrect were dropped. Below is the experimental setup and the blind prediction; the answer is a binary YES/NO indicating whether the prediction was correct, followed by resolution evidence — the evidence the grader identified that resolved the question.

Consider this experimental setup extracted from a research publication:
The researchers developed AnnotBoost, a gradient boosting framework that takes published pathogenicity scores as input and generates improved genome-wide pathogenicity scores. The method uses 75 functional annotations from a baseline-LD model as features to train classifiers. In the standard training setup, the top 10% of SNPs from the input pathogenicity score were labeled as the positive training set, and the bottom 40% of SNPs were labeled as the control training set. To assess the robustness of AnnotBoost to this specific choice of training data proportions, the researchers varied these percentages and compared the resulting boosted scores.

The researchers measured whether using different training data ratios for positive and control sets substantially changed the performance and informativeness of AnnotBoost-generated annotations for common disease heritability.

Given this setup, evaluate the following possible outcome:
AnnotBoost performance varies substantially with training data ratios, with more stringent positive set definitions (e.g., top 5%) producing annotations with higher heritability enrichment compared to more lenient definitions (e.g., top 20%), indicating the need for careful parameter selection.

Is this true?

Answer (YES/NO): NO